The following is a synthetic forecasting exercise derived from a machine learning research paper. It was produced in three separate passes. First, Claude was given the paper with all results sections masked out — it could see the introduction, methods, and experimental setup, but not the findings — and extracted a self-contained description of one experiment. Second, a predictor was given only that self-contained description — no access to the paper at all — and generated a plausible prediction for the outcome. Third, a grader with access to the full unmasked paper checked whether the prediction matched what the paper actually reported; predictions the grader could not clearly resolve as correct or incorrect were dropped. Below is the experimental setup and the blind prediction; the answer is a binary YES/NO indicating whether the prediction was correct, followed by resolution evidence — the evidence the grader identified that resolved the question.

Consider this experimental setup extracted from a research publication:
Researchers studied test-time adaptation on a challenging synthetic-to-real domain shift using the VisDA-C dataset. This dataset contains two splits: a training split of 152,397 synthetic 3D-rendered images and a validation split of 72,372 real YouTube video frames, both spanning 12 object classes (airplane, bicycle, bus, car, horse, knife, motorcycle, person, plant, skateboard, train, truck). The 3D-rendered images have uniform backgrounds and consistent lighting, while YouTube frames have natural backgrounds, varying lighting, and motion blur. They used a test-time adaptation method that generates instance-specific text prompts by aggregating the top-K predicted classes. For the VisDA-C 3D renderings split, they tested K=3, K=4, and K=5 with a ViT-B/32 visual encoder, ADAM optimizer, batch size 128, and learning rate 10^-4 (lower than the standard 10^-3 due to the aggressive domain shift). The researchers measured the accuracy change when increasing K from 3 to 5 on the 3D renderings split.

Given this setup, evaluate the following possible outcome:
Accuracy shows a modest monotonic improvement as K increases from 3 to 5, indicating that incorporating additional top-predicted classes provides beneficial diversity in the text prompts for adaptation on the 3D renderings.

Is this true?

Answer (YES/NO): NO